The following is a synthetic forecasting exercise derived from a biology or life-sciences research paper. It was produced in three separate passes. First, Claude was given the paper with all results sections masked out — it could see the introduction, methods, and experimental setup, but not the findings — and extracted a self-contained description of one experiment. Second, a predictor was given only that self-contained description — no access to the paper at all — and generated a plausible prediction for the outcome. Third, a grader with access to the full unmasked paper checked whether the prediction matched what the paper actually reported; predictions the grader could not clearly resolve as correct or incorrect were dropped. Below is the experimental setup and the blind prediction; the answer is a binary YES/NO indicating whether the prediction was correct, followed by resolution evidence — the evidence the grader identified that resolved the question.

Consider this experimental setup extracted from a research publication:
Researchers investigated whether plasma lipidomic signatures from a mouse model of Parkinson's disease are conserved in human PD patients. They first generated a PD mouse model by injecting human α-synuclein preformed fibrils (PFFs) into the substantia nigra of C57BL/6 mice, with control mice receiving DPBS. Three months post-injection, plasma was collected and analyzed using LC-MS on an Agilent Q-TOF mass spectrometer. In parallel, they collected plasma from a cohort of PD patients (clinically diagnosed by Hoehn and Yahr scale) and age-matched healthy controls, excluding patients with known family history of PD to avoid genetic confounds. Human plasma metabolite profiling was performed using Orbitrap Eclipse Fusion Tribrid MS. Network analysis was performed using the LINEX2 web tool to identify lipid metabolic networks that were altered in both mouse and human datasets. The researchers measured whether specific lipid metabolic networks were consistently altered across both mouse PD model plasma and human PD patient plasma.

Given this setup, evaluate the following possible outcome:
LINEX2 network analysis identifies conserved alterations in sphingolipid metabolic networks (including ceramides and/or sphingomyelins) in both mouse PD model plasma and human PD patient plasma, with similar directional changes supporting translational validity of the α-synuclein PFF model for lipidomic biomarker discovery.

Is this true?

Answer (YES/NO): NO